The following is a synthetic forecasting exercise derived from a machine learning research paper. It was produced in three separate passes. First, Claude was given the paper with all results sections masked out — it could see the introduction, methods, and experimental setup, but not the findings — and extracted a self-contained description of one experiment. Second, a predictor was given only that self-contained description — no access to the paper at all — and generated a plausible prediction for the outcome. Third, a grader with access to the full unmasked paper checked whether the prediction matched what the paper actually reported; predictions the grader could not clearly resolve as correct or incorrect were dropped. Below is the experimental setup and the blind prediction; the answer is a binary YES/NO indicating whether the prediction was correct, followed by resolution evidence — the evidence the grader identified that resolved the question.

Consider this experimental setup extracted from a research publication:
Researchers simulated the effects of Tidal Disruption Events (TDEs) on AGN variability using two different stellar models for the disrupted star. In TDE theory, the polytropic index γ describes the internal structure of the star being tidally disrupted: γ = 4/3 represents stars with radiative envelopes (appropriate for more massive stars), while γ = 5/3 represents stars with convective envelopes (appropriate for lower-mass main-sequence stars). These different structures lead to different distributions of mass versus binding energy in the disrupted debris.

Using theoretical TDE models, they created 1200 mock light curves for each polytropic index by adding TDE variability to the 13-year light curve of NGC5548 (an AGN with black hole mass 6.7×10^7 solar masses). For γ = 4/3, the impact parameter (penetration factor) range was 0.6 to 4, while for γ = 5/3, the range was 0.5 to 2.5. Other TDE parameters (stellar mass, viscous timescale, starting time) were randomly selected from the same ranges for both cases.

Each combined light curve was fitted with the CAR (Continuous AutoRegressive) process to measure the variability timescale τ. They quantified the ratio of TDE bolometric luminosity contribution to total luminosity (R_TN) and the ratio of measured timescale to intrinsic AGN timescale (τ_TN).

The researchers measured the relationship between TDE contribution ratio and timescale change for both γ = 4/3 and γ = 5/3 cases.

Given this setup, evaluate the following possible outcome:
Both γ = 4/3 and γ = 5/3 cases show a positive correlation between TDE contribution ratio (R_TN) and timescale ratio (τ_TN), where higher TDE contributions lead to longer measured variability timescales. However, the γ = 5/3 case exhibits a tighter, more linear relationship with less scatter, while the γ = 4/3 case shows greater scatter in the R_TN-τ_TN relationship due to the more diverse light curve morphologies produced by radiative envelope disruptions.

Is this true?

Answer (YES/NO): YES